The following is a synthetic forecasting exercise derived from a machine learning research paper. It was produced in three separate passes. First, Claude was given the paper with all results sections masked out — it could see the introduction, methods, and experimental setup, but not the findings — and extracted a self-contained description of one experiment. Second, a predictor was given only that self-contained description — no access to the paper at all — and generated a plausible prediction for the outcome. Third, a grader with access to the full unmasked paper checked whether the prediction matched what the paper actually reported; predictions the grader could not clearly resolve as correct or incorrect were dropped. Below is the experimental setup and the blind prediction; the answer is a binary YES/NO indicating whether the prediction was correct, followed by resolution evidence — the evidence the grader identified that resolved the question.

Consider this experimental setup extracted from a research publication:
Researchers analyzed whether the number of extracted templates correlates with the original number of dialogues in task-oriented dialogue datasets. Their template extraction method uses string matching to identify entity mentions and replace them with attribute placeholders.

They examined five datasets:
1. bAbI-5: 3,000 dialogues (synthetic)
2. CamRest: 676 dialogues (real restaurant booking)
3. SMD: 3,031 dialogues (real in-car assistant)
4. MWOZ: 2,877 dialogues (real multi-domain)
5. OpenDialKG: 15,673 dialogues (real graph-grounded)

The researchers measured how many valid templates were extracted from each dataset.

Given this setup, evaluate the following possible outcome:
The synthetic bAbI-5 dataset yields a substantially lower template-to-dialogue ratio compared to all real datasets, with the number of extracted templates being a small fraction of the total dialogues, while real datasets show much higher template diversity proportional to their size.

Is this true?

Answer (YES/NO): NO